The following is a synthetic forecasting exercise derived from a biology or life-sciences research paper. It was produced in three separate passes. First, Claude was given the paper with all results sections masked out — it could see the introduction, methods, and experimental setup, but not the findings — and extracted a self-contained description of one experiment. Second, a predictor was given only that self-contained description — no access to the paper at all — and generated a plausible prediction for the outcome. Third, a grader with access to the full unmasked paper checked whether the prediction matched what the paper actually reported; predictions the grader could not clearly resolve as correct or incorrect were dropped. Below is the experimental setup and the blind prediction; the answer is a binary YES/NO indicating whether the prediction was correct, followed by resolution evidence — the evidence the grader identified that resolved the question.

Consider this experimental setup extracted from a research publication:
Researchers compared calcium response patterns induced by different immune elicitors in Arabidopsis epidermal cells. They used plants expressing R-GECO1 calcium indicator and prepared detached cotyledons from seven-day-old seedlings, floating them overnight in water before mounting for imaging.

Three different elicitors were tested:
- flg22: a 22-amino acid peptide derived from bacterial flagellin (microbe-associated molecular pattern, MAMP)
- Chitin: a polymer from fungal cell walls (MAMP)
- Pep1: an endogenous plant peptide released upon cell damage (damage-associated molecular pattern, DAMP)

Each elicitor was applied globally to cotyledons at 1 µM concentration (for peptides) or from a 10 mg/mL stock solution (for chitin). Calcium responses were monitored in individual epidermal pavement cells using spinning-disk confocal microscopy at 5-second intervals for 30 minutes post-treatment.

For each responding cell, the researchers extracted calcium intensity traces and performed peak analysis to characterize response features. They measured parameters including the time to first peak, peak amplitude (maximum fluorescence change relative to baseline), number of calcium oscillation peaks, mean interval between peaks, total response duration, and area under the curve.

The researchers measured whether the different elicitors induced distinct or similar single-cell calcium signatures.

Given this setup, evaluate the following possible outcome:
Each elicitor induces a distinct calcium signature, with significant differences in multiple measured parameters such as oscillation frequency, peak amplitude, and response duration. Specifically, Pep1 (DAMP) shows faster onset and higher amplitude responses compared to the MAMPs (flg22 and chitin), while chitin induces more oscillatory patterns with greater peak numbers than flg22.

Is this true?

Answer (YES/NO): NO